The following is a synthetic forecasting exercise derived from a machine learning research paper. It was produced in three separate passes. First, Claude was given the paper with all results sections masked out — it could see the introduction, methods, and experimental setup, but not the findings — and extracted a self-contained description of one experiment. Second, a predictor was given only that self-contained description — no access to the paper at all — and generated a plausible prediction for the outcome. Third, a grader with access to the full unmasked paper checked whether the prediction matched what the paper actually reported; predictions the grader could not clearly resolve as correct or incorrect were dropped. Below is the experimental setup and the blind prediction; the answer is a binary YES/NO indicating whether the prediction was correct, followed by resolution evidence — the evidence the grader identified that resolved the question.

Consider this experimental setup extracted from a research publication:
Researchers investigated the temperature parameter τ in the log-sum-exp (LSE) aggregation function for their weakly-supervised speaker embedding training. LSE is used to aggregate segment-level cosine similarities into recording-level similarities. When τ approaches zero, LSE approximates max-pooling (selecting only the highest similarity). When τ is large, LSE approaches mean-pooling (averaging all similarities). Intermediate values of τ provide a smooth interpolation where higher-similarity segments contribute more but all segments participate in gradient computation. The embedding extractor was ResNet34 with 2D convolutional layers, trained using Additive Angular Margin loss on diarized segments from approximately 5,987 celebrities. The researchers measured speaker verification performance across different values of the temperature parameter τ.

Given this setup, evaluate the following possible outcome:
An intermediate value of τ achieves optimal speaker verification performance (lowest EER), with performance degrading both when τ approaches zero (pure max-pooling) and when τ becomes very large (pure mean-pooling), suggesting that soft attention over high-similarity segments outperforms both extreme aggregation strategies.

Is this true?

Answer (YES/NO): NO